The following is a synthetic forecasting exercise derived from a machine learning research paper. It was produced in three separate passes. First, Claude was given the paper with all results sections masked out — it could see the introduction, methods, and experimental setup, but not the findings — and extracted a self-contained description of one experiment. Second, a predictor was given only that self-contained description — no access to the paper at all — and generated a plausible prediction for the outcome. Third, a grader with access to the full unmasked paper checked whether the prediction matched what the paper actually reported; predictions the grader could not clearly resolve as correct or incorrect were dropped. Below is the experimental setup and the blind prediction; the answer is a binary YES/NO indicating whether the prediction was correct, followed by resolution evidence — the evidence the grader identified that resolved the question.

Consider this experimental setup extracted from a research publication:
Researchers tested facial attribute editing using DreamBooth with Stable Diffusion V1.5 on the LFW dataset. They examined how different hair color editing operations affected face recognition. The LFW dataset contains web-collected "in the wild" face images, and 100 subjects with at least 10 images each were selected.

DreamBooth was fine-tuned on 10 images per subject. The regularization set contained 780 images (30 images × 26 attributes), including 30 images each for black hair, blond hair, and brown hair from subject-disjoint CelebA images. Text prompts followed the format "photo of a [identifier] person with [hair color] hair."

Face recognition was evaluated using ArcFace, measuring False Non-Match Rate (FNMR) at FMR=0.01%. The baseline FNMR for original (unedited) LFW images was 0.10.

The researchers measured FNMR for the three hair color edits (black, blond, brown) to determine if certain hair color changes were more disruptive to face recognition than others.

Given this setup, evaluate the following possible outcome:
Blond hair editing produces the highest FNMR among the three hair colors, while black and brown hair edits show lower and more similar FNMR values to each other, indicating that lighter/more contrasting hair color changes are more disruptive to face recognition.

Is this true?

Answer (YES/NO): NO